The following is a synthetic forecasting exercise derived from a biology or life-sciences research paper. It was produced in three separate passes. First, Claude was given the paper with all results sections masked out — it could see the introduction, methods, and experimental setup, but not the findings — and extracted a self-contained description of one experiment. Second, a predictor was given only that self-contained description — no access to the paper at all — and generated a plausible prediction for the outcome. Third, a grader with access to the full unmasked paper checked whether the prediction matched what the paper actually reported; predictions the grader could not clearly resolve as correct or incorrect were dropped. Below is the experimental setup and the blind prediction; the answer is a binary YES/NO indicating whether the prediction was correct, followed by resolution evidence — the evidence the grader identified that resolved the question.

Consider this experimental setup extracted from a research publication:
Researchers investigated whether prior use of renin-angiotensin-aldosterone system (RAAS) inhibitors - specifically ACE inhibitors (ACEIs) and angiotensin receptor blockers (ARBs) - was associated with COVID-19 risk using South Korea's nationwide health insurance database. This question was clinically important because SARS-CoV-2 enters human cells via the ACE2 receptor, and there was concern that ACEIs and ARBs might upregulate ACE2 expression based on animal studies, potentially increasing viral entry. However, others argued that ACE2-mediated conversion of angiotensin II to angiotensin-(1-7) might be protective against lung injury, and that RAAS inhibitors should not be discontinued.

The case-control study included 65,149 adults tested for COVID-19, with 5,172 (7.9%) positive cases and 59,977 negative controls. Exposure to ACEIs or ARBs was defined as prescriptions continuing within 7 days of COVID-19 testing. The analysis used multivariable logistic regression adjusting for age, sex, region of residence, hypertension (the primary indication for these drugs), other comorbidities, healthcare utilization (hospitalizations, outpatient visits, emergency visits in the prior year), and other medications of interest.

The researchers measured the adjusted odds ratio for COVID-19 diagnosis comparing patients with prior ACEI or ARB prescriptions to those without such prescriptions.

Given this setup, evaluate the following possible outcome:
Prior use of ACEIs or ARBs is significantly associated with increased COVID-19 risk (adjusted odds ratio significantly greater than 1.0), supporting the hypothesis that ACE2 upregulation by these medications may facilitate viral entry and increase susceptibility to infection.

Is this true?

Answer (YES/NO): NO